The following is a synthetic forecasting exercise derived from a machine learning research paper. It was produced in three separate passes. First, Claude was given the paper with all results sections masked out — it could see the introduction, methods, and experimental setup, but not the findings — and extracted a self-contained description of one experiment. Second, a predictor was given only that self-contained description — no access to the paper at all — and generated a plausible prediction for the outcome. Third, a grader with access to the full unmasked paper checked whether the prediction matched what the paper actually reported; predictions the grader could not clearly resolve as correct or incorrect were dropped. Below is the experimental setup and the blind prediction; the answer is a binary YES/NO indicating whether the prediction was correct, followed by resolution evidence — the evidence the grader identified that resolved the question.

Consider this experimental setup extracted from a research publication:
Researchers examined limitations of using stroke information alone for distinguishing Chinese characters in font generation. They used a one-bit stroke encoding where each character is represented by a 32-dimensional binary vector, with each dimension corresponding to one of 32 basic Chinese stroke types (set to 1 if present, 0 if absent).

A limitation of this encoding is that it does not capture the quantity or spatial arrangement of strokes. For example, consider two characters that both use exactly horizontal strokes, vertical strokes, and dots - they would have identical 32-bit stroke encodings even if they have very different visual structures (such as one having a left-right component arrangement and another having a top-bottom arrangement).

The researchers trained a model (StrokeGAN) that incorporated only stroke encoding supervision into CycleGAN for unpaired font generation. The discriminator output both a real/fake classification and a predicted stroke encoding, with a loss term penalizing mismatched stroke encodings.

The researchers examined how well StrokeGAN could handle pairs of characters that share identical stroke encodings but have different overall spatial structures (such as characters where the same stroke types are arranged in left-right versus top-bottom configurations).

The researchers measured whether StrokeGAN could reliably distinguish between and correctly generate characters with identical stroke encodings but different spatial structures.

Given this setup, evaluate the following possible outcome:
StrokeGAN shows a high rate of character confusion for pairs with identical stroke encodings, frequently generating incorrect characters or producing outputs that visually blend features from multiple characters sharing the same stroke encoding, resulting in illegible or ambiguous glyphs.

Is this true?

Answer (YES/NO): NO